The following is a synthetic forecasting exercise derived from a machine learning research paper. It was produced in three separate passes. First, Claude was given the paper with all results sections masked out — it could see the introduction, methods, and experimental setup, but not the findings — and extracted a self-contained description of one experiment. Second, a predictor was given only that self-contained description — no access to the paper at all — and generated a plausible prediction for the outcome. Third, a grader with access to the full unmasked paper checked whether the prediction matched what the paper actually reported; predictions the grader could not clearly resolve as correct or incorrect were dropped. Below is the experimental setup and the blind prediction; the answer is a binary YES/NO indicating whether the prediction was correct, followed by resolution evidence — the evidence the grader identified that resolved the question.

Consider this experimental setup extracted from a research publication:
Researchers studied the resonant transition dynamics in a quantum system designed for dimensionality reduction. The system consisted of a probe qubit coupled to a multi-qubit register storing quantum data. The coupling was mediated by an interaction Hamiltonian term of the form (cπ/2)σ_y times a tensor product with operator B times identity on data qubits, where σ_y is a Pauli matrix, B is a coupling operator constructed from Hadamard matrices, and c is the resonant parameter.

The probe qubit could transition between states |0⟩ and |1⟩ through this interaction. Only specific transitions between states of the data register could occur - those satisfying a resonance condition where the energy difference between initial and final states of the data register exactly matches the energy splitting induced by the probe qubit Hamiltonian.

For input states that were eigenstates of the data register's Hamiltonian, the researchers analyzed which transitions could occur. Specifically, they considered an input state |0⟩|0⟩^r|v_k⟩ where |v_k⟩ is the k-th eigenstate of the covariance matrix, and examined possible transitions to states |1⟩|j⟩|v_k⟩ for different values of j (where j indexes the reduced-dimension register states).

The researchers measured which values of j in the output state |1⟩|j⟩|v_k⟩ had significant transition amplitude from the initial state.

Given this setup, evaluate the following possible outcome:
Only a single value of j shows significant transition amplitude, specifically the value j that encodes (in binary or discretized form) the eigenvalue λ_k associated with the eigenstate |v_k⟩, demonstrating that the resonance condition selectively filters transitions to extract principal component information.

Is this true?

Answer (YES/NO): YES